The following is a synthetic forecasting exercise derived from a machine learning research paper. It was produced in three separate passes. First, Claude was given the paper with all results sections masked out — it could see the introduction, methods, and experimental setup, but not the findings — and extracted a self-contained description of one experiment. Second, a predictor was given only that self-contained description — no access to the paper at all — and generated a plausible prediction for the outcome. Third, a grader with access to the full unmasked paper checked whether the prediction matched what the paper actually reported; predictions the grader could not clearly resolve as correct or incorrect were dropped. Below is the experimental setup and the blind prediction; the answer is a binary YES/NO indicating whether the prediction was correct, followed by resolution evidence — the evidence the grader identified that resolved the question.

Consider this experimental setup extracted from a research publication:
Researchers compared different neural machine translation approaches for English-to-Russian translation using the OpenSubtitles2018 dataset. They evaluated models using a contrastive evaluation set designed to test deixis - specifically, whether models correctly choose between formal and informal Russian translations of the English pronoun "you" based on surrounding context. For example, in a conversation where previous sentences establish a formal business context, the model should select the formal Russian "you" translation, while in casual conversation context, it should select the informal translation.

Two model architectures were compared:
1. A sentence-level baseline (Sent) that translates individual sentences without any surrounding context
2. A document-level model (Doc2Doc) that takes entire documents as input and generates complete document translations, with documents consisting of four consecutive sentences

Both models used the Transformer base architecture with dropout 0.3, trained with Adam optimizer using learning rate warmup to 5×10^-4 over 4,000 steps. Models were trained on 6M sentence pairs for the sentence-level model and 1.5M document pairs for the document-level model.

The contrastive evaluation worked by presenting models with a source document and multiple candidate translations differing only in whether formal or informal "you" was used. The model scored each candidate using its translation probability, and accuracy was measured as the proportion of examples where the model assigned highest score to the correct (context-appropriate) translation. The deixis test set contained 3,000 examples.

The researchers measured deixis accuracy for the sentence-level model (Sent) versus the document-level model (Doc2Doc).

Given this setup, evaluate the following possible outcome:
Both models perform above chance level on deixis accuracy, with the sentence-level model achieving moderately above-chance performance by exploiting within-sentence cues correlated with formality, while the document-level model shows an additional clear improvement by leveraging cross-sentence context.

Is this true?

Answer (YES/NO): NO